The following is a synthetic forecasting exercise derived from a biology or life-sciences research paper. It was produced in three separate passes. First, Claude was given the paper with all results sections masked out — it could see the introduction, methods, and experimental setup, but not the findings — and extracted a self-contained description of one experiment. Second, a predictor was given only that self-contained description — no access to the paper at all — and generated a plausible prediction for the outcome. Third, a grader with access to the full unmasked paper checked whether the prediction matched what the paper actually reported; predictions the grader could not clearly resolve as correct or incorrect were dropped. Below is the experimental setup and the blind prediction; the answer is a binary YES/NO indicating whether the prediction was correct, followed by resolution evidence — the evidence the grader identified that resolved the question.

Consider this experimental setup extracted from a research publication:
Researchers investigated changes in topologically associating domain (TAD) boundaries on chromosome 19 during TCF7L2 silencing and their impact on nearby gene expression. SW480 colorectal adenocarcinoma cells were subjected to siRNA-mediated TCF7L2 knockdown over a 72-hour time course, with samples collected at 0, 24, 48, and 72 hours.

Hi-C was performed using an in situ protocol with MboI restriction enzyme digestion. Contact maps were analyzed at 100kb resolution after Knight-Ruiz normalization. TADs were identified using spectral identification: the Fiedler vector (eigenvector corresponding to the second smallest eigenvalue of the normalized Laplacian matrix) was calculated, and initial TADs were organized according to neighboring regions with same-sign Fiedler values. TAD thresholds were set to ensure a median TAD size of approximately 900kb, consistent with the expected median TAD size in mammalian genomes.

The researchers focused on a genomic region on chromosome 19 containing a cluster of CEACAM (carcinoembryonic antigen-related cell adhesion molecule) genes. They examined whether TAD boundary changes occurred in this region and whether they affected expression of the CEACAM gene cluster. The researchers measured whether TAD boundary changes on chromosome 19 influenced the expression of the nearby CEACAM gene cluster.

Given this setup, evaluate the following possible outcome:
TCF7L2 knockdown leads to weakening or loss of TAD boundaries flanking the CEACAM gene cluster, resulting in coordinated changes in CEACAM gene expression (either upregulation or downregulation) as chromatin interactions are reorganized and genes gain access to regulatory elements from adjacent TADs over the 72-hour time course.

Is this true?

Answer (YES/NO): YES